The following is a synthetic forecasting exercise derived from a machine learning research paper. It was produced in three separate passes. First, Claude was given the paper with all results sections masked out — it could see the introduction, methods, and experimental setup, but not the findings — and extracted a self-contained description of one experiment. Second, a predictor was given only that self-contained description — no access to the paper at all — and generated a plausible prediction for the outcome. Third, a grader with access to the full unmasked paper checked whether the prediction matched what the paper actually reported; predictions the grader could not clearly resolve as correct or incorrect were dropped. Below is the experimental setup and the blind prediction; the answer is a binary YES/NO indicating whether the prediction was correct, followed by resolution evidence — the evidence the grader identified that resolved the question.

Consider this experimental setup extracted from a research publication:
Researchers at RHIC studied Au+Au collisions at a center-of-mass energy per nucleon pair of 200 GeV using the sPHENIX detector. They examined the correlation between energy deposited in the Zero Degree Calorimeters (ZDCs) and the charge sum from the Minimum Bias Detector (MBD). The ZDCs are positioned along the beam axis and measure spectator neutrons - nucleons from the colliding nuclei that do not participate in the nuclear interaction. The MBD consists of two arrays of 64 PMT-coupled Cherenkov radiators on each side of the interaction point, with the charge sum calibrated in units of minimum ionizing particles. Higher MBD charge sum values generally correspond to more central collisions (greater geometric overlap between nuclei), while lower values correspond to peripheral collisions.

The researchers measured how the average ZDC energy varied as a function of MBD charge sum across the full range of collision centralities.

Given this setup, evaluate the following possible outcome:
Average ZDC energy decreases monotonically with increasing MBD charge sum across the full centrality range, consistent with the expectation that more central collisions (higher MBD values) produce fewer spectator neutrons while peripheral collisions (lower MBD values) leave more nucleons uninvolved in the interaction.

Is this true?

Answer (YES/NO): NO